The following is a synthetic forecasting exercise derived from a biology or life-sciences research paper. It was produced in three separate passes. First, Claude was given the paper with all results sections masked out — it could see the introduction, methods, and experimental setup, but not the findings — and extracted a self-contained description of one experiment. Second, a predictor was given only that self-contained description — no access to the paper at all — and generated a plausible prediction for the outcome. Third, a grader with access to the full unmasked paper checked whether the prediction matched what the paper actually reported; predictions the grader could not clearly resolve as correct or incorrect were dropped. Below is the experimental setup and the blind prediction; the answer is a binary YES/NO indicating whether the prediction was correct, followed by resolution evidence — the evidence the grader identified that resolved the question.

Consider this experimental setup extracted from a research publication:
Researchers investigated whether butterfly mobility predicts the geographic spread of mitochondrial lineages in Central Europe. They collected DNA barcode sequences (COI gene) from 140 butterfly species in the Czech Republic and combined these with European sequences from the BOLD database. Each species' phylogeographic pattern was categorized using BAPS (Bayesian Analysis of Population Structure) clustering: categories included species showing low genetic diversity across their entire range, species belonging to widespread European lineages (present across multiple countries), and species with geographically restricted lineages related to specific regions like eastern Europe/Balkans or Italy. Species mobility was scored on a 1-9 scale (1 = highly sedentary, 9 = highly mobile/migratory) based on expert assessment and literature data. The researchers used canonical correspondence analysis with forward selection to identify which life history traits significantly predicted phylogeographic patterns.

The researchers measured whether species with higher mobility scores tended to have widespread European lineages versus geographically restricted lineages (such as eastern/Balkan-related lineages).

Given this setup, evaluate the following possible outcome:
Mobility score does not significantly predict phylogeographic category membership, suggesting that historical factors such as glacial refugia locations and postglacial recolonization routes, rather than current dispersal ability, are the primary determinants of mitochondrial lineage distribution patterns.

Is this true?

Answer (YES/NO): NO